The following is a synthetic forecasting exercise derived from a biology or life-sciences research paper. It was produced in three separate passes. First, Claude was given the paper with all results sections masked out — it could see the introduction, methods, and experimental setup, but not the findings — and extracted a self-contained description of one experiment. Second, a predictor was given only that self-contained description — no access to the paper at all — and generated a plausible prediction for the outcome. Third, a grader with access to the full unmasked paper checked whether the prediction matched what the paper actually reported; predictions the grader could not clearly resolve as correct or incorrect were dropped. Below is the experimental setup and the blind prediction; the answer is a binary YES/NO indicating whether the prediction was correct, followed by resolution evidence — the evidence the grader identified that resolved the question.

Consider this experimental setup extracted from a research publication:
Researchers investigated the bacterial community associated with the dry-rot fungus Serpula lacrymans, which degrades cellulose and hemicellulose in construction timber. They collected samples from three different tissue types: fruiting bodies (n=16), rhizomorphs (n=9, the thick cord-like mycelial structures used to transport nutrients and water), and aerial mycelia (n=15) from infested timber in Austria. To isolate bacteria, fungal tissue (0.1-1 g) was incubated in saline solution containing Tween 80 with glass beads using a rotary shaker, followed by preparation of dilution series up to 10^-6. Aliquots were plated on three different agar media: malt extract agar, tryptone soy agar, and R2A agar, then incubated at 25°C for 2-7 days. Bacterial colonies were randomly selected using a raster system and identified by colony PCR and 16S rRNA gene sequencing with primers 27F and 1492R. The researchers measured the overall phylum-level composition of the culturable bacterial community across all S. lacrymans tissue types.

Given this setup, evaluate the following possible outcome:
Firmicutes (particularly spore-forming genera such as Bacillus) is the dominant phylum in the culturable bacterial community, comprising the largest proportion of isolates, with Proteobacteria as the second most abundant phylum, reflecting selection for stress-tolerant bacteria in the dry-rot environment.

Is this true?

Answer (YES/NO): YES